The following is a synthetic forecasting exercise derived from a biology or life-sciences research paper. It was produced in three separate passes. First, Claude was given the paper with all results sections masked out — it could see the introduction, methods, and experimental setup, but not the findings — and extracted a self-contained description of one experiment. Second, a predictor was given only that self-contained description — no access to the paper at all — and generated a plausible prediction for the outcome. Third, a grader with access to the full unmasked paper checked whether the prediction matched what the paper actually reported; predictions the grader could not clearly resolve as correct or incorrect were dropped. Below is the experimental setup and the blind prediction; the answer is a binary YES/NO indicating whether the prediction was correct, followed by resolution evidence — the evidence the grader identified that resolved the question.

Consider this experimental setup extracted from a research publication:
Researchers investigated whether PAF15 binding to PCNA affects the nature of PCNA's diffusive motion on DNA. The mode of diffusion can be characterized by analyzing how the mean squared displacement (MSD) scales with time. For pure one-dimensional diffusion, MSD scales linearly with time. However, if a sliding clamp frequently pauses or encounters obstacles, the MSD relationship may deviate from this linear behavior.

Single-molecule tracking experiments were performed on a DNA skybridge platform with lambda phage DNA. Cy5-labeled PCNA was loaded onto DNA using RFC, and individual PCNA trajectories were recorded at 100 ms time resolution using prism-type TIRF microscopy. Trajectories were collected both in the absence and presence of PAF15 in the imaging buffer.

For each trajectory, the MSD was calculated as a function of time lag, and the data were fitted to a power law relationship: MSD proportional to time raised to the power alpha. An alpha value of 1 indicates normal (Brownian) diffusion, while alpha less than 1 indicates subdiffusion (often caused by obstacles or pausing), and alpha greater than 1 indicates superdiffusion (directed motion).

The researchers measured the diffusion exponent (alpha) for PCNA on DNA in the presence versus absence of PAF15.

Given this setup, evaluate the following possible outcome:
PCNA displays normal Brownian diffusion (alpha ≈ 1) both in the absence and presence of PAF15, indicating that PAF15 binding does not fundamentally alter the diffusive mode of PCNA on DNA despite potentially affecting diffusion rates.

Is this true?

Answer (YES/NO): NO